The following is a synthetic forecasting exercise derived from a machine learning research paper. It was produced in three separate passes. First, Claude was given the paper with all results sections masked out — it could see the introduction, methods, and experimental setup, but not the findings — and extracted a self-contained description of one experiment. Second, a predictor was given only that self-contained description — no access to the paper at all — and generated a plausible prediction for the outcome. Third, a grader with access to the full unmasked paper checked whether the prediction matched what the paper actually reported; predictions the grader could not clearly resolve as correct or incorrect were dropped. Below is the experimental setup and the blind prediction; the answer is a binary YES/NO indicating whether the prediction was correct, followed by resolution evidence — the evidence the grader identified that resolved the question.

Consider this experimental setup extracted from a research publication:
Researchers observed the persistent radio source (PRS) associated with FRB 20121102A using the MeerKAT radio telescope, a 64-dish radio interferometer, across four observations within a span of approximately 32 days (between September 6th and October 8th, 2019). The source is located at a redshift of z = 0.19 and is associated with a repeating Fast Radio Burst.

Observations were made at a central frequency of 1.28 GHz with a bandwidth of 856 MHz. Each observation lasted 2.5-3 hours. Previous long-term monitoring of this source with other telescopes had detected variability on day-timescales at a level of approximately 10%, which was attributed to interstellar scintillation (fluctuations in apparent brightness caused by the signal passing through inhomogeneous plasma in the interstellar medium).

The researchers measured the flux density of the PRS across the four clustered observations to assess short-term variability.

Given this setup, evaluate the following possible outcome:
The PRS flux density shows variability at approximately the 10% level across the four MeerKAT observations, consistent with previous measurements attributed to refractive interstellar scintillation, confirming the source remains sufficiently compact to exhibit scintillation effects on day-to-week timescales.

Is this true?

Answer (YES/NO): NO